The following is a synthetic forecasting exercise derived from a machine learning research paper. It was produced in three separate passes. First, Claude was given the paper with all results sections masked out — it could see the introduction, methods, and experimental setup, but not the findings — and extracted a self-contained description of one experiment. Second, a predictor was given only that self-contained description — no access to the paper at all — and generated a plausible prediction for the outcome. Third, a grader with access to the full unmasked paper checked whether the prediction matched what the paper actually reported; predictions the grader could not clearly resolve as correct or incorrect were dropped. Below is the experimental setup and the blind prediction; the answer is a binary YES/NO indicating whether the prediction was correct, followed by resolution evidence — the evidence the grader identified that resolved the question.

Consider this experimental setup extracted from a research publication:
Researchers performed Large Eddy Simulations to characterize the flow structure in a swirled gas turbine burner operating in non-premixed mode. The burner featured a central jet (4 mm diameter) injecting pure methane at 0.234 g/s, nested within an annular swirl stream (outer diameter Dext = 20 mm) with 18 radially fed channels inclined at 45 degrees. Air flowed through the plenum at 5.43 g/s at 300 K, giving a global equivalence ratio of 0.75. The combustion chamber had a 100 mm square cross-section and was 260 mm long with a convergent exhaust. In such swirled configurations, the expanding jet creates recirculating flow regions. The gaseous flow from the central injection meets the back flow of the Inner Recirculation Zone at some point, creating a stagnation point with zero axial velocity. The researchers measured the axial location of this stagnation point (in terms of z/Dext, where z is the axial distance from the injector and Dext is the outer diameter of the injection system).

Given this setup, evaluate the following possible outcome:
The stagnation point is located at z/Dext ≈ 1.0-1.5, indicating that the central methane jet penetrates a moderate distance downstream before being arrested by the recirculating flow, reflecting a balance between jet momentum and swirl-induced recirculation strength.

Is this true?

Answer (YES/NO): NO